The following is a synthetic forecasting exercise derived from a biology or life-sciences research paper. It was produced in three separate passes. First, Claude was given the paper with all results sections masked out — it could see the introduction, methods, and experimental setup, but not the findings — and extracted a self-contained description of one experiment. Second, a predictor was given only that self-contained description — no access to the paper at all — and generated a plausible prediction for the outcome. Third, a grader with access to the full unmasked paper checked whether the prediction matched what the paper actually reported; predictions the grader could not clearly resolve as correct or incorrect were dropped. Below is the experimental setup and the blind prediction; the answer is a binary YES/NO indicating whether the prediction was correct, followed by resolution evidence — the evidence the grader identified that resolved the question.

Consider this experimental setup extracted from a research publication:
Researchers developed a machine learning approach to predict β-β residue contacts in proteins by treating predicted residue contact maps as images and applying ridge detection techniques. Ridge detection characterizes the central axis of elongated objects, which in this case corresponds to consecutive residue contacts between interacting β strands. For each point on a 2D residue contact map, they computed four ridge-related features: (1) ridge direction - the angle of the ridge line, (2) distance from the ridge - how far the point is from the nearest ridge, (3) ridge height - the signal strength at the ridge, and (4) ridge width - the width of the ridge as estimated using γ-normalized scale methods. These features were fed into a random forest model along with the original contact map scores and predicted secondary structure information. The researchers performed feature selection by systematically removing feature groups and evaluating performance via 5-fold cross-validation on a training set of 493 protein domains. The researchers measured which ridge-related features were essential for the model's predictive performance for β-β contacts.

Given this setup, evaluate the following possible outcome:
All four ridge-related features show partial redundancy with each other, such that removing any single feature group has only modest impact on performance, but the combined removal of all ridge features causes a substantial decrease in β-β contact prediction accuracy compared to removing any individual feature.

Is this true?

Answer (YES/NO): NO